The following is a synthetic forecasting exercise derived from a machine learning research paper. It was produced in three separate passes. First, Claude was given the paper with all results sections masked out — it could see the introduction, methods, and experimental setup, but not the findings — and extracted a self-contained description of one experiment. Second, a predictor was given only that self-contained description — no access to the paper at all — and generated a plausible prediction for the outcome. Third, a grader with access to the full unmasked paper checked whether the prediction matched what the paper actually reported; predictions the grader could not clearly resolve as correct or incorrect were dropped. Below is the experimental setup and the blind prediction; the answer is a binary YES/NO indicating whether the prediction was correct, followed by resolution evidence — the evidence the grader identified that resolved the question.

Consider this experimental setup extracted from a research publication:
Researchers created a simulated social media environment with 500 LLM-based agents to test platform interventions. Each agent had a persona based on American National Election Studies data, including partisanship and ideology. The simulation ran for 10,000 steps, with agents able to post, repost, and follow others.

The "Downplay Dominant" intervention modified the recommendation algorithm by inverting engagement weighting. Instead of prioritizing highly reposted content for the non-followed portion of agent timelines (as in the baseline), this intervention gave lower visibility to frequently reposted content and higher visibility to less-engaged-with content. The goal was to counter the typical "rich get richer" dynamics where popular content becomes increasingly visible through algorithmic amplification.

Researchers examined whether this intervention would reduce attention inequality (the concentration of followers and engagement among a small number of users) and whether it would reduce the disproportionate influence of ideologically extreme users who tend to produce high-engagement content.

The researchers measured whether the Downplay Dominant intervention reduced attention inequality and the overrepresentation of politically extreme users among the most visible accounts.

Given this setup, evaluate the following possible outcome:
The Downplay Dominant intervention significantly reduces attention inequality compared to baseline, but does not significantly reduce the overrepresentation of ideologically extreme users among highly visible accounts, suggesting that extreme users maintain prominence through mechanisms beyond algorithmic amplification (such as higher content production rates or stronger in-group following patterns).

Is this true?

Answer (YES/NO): YES